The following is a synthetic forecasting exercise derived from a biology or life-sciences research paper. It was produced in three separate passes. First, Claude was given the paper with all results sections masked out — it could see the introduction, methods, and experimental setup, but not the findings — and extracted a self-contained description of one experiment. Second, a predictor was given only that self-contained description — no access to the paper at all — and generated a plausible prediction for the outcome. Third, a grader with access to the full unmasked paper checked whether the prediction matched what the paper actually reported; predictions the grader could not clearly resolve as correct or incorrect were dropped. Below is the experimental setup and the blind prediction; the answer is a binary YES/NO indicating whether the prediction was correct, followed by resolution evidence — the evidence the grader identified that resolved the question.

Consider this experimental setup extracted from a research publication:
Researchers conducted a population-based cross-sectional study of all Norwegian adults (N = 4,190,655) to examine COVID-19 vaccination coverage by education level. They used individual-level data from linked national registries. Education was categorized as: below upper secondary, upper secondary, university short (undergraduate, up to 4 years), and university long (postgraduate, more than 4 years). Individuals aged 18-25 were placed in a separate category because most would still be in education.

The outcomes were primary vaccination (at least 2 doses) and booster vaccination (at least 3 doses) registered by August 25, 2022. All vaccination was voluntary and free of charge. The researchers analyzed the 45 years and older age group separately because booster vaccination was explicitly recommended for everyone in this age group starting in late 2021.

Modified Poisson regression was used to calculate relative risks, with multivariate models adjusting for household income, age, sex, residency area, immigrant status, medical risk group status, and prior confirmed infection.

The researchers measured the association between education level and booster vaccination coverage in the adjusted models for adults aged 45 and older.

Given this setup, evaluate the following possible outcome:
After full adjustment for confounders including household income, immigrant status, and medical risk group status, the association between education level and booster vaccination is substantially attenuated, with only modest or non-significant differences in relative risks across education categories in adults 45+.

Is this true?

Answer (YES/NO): NO